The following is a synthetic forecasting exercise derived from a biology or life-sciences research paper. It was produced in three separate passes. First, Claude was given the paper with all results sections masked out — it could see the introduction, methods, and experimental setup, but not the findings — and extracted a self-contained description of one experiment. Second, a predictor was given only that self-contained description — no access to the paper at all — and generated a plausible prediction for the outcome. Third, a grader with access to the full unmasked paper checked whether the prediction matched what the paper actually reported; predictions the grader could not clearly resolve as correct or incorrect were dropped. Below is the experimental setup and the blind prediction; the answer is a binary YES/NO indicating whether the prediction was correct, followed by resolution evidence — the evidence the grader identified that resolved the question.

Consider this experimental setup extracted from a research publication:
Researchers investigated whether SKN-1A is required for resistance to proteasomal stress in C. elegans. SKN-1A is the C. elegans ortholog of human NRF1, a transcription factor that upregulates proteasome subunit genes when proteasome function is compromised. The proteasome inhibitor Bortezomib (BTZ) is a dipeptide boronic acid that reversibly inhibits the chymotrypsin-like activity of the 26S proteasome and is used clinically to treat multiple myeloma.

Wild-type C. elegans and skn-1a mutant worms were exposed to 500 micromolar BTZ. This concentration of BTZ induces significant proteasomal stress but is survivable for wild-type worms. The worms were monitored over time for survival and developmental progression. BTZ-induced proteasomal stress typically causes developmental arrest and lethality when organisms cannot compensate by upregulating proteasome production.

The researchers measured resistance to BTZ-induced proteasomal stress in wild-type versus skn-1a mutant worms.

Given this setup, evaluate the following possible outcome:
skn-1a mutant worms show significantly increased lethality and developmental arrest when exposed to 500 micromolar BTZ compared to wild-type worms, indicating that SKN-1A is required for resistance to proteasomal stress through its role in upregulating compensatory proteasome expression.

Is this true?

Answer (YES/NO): YES